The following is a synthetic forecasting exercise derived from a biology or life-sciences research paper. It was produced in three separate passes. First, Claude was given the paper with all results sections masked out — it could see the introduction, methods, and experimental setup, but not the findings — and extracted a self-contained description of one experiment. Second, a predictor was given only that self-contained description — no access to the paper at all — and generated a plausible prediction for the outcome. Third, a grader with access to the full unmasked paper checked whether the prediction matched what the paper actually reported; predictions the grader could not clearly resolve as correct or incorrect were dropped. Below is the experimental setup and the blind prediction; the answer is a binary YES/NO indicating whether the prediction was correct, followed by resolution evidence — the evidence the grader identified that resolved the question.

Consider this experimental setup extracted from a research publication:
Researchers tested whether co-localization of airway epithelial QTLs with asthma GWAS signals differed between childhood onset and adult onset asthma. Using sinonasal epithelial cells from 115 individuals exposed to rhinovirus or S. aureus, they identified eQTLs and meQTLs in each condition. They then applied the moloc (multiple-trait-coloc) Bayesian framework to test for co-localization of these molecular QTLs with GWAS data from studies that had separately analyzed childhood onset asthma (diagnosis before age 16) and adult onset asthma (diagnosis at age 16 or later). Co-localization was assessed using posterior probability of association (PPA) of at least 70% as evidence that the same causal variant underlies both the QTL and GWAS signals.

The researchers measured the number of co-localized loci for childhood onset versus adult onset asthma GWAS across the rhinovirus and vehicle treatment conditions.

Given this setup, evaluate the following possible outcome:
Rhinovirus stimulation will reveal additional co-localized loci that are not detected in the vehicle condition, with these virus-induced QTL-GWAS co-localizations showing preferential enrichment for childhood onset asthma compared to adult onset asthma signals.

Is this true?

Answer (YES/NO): NO